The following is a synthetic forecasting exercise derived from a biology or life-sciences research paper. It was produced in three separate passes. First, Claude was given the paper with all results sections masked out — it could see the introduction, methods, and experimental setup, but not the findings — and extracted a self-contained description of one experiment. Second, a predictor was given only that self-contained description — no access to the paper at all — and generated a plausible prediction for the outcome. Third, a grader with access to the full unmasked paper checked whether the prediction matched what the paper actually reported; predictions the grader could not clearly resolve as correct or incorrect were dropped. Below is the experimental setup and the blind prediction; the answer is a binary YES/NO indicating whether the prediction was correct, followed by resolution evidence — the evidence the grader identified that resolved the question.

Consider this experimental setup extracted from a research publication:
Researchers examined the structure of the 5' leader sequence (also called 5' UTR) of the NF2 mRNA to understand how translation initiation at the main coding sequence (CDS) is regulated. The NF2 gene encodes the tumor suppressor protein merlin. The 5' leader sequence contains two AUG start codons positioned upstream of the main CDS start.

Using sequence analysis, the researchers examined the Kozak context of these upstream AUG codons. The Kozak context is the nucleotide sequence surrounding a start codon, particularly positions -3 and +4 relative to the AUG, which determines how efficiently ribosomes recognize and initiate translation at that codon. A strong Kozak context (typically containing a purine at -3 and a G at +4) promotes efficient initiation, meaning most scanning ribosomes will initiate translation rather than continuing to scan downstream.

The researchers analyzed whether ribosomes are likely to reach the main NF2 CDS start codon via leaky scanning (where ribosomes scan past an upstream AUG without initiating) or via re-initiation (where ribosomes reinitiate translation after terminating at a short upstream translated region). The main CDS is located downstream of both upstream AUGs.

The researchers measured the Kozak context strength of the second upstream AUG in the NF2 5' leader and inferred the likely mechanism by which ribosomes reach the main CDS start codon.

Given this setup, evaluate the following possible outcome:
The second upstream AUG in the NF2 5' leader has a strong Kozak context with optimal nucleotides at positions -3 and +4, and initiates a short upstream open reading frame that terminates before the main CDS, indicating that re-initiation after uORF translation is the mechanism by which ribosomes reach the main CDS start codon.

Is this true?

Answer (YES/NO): YES